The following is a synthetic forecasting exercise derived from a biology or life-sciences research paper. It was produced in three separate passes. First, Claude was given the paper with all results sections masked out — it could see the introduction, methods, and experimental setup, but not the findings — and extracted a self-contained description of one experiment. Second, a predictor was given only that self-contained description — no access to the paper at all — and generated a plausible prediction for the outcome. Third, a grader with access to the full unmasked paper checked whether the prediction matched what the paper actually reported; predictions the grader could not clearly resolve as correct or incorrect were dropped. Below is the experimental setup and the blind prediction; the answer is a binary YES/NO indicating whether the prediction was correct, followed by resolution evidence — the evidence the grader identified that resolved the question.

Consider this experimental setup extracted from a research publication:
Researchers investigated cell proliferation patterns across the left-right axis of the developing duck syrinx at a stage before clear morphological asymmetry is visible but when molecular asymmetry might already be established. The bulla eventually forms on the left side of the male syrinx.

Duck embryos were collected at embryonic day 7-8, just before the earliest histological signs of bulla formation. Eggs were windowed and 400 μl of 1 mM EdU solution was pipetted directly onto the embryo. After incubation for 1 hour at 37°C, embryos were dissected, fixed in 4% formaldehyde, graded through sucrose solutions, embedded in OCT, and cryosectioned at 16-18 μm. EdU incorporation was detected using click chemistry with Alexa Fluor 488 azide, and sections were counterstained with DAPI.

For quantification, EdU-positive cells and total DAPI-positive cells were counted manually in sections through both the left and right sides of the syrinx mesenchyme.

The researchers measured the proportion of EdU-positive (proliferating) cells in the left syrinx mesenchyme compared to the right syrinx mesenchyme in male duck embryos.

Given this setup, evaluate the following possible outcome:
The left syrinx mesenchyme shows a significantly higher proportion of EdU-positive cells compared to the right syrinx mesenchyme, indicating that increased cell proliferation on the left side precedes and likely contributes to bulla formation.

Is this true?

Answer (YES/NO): NO